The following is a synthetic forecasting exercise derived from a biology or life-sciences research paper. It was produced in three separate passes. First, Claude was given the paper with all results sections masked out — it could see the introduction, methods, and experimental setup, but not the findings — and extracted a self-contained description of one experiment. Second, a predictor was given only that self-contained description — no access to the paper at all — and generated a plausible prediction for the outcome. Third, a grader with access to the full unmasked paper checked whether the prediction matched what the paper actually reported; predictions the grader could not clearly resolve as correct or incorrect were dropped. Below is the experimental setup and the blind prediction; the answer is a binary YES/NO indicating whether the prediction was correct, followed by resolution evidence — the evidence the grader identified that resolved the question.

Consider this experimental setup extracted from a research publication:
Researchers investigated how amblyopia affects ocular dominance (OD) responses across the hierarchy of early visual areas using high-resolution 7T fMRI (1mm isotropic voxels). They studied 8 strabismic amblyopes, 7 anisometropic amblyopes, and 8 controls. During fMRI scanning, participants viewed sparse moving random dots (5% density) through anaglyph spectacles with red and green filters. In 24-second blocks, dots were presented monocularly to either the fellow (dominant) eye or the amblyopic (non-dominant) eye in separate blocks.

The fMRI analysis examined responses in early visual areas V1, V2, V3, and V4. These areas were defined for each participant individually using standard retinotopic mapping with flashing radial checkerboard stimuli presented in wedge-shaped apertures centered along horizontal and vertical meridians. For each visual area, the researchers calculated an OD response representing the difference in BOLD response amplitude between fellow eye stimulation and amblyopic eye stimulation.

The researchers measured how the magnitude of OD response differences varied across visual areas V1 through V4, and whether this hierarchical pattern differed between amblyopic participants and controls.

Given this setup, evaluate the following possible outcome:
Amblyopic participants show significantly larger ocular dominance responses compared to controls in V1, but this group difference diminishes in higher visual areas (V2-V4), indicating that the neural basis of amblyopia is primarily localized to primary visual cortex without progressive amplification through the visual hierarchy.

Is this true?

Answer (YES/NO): NO